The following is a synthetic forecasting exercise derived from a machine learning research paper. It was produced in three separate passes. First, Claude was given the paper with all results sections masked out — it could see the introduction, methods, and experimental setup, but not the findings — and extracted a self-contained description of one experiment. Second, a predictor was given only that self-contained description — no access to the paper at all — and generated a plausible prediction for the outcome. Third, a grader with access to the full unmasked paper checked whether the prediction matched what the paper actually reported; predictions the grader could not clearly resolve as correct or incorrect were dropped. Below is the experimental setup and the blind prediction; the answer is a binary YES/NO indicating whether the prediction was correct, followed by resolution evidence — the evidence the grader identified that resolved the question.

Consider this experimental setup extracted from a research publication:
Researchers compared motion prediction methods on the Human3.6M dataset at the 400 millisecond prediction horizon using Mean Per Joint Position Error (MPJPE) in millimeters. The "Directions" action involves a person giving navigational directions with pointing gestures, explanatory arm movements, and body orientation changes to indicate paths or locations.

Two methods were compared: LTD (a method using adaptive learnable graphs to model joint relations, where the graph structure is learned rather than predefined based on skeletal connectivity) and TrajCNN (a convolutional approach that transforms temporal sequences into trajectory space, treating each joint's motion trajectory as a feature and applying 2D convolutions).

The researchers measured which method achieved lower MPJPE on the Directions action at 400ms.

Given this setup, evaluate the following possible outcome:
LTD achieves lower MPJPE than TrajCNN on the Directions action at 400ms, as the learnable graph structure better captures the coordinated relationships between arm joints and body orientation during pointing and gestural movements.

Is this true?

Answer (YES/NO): YES